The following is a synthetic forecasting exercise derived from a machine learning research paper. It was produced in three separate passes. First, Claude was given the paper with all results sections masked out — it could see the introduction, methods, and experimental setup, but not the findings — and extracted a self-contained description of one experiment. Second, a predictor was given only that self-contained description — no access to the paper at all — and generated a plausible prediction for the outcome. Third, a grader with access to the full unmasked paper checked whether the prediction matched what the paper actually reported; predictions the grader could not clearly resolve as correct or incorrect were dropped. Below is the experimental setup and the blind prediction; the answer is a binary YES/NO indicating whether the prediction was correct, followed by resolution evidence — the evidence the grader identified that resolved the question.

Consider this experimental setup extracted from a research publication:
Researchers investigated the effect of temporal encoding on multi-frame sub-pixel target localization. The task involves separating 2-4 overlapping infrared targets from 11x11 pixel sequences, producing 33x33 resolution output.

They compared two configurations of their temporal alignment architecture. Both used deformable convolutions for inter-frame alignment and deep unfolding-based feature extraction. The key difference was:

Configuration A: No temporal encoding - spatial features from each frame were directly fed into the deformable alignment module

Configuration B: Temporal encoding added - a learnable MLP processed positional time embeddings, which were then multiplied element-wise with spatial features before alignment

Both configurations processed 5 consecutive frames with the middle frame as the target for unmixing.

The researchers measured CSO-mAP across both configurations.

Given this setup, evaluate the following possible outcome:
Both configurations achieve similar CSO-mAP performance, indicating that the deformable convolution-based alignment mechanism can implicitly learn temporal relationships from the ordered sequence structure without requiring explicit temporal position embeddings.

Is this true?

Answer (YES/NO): NO